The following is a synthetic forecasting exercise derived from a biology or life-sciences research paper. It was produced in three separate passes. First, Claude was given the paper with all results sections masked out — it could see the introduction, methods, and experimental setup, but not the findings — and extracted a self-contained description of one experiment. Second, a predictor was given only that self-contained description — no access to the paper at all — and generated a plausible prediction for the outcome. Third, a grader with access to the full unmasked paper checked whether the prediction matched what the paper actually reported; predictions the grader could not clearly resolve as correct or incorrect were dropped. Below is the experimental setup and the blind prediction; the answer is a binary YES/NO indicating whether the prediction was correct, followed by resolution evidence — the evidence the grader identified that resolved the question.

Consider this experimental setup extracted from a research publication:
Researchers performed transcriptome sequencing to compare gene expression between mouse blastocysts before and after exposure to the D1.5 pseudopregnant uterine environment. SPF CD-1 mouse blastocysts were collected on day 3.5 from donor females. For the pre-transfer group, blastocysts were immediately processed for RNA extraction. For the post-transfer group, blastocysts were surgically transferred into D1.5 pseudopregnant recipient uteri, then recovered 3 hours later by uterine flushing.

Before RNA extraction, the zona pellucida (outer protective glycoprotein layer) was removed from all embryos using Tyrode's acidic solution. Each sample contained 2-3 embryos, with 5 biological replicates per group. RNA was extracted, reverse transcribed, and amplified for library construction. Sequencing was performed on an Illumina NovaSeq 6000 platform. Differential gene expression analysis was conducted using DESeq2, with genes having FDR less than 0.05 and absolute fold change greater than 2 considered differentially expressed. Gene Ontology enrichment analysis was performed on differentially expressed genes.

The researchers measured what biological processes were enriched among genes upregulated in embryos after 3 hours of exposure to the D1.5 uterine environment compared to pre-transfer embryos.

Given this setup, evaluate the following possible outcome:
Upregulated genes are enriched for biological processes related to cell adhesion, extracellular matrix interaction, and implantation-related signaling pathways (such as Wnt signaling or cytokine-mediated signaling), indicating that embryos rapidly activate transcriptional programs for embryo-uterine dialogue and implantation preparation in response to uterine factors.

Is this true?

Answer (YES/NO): NO